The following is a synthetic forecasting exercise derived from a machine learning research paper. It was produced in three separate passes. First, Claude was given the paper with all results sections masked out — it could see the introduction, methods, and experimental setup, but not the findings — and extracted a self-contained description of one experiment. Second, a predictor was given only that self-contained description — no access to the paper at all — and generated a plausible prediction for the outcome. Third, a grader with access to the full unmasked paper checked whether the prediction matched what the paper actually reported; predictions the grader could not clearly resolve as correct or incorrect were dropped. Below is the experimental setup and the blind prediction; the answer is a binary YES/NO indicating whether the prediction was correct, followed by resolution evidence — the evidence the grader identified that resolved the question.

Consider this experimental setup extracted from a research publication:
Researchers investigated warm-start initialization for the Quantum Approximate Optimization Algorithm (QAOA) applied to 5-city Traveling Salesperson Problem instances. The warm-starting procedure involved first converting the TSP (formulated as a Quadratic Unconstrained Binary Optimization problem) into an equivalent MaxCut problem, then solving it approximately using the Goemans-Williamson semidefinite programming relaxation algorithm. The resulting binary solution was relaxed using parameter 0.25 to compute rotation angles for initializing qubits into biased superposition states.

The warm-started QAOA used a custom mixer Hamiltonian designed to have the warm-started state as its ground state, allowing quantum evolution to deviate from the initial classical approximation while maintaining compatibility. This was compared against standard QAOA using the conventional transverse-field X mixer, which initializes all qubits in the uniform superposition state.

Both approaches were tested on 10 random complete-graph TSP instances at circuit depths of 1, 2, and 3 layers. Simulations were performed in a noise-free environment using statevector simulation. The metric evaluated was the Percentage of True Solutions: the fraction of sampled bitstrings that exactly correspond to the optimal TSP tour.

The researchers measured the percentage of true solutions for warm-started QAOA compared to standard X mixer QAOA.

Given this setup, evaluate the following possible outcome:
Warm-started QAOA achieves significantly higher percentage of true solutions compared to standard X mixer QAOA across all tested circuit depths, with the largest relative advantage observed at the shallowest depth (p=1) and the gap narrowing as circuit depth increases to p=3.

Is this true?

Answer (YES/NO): NO